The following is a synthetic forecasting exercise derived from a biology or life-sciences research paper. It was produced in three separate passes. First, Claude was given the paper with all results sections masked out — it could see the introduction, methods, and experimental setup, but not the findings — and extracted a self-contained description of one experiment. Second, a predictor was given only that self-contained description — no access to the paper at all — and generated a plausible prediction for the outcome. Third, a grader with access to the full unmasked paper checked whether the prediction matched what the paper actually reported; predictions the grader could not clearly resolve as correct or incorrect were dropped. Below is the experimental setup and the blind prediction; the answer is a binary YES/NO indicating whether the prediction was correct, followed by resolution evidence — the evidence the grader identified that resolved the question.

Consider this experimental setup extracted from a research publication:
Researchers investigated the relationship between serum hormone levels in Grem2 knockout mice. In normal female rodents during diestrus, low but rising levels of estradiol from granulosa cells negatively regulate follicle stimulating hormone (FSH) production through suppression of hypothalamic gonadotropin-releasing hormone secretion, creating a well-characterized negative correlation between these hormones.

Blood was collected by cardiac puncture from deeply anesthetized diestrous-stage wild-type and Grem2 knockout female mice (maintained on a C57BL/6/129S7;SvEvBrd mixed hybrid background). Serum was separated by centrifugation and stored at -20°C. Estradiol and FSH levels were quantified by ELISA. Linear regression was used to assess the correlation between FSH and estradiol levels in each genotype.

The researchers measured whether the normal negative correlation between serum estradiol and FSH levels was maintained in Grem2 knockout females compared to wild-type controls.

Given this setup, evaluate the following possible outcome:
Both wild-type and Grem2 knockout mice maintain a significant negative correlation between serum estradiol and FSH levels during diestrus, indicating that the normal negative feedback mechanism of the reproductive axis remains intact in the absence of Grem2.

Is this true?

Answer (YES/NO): NO